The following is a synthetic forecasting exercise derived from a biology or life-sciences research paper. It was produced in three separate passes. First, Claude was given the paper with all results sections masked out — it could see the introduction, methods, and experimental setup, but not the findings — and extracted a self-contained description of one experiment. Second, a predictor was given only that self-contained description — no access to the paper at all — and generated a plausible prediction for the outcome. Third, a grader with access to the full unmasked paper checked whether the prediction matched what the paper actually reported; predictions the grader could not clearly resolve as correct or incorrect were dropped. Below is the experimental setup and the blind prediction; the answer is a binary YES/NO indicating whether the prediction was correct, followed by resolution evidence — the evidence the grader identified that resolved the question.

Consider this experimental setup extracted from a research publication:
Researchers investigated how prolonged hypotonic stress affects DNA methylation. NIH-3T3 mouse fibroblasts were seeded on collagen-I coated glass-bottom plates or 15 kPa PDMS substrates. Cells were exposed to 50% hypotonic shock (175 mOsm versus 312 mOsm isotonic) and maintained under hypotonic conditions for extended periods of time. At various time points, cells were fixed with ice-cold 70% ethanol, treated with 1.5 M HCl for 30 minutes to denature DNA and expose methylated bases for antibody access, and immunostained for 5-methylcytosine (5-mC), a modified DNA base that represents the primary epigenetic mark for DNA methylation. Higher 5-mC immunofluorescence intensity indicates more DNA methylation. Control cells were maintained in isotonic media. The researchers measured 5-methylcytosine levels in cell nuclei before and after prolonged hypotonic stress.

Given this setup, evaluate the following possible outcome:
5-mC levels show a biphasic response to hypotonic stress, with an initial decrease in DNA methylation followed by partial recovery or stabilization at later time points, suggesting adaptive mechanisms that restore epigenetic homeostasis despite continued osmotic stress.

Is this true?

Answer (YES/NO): YES